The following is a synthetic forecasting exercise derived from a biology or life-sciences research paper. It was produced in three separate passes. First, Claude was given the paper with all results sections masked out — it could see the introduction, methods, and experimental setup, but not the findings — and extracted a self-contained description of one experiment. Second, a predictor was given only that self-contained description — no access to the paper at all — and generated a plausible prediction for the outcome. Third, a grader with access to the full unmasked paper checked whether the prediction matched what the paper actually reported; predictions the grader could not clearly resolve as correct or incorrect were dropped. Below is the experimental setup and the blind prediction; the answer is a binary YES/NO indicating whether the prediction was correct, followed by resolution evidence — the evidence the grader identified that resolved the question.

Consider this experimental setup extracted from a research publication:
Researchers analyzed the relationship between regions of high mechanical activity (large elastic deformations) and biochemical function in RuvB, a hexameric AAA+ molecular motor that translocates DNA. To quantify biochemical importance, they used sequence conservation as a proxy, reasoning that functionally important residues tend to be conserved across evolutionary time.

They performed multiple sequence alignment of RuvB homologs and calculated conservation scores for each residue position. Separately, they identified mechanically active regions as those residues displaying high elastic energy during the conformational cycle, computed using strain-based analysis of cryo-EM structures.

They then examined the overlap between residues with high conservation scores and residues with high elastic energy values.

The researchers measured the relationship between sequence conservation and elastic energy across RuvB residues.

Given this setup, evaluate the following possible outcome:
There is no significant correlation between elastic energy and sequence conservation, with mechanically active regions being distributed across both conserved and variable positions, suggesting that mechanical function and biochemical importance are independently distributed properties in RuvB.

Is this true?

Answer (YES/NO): YES